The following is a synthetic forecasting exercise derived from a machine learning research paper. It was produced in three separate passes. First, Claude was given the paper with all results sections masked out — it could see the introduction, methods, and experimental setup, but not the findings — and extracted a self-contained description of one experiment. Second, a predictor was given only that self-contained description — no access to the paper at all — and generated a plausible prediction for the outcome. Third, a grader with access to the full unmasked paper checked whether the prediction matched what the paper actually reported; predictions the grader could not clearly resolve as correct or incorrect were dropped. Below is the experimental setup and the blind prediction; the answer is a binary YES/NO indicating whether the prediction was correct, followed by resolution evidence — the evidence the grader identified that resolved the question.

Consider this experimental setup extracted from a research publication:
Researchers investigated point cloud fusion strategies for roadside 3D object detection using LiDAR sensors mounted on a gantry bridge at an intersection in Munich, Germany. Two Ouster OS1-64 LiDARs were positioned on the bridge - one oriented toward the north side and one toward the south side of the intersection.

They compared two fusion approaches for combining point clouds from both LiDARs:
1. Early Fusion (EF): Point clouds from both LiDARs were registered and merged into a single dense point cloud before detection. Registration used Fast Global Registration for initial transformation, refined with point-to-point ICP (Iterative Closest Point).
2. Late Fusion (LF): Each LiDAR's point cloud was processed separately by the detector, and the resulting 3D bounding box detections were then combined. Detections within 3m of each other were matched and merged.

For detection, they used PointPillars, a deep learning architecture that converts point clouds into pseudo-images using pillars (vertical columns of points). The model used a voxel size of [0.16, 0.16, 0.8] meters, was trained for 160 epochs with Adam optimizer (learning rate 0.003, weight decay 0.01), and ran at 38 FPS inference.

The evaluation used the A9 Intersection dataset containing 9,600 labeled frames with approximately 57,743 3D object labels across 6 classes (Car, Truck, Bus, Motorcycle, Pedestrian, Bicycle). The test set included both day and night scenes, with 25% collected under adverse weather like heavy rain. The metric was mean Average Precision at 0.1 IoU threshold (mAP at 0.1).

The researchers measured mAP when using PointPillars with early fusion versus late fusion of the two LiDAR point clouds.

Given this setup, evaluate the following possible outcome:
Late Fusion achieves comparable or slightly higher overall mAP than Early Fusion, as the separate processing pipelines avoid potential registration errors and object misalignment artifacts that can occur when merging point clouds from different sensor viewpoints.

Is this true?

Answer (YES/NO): NO